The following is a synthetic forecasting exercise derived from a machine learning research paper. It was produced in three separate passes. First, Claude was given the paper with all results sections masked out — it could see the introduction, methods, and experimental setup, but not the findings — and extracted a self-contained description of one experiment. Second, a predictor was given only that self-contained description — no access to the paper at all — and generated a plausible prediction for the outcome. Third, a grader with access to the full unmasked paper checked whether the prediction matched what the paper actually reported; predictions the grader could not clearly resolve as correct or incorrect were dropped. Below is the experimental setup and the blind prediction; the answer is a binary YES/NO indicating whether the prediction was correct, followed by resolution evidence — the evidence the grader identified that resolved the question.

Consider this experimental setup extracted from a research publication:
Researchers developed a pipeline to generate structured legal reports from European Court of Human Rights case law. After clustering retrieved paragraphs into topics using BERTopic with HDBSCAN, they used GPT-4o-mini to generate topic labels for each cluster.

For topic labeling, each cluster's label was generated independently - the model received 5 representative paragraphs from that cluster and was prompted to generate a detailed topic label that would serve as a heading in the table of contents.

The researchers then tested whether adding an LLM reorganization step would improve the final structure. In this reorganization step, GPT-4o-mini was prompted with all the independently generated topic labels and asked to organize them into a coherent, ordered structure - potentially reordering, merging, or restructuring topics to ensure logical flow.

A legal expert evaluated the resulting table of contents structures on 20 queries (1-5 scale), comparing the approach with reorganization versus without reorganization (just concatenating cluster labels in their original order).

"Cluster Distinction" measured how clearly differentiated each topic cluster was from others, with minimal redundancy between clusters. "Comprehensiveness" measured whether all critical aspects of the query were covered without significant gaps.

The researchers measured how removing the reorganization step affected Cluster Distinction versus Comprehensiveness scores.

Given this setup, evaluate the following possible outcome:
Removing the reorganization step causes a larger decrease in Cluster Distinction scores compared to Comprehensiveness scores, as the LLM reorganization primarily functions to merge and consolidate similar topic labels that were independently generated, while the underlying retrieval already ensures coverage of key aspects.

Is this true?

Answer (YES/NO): YES